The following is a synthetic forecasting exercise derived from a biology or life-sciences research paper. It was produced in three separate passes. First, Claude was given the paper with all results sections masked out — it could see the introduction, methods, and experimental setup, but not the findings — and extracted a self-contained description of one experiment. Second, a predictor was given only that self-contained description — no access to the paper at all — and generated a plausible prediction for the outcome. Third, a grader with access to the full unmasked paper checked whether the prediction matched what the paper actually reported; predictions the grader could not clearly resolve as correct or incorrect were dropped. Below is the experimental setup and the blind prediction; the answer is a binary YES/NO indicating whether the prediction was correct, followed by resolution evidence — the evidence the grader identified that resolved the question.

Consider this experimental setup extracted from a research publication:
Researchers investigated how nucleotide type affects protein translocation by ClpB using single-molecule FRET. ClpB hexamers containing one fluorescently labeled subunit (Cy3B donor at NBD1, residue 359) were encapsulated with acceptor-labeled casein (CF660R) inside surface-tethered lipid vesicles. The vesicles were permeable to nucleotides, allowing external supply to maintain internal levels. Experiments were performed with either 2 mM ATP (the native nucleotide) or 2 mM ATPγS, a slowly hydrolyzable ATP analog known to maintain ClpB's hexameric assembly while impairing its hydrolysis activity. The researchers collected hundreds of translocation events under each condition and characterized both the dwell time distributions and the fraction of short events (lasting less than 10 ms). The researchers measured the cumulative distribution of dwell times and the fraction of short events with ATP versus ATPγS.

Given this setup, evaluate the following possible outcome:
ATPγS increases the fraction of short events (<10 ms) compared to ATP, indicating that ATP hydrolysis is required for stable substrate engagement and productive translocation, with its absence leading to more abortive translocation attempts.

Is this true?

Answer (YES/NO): NO